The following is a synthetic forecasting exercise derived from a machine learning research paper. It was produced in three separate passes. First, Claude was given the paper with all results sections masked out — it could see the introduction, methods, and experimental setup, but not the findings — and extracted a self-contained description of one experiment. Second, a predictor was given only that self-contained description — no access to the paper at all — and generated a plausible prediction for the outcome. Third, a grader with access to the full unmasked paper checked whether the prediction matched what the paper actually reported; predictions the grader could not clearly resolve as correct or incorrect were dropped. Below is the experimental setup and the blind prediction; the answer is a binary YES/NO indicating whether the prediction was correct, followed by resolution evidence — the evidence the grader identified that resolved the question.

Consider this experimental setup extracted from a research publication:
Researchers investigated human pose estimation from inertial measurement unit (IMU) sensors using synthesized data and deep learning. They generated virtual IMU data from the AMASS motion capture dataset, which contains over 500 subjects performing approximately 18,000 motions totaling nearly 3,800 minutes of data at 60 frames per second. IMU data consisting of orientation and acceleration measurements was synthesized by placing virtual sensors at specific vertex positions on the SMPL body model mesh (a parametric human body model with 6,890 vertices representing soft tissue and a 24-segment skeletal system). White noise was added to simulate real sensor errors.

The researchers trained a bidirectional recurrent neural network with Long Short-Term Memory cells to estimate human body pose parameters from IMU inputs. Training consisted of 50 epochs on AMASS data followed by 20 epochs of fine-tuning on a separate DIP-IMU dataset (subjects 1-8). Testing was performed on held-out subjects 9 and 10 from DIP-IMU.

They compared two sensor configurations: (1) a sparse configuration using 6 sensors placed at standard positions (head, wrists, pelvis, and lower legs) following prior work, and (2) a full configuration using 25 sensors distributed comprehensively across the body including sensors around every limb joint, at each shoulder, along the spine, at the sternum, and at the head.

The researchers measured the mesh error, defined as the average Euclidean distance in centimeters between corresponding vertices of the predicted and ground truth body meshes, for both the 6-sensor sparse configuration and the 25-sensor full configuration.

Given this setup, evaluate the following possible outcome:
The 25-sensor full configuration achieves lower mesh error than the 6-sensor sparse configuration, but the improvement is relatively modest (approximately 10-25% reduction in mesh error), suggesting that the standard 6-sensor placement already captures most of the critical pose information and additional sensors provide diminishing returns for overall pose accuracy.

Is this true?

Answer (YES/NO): NO